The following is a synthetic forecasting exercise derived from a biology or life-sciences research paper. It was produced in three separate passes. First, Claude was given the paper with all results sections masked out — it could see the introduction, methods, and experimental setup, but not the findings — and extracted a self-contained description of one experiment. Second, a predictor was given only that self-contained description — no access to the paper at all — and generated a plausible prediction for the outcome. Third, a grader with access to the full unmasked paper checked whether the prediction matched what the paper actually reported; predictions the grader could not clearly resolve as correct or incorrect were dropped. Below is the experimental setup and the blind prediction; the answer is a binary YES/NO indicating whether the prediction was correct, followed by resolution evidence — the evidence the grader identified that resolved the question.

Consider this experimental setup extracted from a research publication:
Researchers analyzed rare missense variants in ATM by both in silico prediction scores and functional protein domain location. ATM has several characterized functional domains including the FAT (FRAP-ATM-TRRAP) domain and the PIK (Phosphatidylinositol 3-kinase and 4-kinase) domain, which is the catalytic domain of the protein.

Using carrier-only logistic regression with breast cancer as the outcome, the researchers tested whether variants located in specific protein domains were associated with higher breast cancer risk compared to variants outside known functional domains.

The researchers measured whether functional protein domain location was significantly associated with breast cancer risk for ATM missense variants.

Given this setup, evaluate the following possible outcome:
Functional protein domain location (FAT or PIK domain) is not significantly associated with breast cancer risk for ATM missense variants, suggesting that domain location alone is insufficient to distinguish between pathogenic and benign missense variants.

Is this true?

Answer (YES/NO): NO